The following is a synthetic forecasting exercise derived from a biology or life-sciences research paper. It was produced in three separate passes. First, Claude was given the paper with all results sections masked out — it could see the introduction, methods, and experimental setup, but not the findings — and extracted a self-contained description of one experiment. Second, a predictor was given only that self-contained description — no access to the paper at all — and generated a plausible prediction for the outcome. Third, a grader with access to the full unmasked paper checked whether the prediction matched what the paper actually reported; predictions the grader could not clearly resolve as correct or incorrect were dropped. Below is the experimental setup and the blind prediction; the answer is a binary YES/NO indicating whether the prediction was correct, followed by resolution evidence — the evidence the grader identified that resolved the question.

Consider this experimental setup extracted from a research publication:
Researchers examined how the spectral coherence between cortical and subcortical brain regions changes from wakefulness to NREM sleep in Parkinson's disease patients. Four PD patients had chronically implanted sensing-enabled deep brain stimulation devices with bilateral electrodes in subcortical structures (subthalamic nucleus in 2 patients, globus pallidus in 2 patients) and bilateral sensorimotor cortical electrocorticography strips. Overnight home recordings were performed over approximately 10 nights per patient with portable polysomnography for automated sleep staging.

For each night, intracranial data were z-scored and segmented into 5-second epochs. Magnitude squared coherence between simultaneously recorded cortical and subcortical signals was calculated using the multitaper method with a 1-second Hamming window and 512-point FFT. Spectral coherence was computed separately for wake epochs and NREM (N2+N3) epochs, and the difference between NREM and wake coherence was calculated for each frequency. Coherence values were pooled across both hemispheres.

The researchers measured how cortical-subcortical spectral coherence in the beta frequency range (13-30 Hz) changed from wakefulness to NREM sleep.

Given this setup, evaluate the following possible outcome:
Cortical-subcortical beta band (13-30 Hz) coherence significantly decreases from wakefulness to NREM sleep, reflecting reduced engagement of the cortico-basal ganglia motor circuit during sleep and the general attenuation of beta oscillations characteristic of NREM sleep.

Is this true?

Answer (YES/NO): YES